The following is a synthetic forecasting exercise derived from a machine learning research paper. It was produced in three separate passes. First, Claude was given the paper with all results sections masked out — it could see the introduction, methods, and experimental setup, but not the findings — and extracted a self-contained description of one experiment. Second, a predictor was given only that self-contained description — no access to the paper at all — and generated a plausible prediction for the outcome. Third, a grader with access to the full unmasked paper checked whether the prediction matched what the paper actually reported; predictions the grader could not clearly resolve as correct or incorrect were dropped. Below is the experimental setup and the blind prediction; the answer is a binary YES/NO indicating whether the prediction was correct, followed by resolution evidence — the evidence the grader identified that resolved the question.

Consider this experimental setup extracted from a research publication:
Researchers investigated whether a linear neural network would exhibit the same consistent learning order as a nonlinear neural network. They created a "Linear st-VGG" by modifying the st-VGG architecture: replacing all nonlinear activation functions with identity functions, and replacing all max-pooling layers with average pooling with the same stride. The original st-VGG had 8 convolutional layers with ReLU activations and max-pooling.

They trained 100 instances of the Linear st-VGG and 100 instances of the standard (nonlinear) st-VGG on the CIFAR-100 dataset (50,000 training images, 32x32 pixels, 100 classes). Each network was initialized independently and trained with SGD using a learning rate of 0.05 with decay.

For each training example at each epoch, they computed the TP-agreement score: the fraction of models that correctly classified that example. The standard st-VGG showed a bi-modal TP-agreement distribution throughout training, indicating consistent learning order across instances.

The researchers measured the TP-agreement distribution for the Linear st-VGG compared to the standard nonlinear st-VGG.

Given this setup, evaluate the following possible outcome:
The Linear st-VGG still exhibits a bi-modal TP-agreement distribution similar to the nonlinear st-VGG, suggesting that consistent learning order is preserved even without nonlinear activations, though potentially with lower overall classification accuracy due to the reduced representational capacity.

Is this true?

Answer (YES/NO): YES